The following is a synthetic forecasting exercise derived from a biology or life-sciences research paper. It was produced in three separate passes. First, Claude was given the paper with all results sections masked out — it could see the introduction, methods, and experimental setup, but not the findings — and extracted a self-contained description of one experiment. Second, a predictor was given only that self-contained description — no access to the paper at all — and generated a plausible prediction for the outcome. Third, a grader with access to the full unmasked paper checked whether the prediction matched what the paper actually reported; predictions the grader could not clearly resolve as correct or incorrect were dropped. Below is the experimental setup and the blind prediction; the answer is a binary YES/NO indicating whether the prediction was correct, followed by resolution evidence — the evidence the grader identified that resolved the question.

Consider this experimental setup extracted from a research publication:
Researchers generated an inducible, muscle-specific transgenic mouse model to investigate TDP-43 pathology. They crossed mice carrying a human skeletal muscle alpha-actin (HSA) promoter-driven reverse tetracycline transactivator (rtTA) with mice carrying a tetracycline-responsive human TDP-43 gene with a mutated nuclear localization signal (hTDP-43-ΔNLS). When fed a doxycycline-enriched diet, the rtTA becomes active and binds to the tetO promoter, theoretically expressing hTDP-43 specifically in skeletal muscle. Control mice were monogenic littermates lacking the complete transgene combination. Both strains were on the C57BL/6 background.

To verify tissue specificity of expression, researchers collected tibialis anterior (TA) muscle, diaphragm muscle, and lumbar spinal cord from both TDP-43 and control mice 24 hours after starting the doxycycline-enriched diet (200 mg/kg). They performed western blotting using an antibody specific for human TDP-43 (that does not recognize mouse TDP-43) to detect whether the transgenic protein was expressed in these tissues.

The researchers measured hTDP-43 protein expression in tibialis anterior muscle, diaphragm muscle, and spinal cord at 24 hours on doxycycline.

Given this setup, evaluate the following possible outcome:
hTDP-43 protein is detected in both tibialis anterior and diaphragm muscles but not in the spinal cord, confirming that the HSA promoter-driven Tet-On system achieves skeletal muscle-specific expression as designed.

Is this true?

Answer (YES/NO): YES